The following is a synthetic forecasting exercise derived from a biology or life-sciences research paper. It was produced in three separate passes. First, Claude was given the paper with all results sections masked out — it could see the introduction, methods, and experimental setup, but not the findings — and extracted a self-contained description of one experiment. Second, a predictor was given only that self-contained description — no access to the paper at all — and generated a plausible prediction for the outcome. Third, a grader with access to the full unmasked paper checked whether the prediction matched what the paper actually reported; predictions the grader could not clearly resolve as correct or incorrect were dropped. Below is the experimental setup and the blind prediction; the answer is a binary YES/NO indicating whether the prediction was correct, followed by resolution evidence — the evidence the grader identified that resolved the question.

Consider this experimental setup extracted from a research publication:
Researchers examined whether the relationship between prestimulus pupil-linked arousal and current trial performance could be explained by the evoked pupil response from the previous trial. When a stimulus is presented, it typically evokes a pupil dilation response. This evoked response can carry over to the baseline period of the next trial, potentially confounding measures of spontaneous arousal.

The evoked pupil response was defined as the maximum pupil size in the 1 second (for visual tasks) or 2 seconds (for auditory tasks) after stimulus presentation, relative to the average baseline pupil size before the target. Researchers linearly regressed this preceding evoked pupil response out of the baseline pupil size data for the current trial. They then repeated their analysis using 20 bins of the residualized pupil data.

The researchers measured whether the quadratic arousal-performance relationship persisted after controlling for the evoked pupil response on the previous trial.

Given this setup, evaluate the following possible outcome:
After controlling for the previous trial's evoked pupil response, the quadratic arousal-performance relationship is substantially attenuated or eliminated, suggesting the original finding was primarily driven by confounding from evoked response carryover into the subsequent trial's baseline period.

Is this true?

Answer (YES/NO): NO